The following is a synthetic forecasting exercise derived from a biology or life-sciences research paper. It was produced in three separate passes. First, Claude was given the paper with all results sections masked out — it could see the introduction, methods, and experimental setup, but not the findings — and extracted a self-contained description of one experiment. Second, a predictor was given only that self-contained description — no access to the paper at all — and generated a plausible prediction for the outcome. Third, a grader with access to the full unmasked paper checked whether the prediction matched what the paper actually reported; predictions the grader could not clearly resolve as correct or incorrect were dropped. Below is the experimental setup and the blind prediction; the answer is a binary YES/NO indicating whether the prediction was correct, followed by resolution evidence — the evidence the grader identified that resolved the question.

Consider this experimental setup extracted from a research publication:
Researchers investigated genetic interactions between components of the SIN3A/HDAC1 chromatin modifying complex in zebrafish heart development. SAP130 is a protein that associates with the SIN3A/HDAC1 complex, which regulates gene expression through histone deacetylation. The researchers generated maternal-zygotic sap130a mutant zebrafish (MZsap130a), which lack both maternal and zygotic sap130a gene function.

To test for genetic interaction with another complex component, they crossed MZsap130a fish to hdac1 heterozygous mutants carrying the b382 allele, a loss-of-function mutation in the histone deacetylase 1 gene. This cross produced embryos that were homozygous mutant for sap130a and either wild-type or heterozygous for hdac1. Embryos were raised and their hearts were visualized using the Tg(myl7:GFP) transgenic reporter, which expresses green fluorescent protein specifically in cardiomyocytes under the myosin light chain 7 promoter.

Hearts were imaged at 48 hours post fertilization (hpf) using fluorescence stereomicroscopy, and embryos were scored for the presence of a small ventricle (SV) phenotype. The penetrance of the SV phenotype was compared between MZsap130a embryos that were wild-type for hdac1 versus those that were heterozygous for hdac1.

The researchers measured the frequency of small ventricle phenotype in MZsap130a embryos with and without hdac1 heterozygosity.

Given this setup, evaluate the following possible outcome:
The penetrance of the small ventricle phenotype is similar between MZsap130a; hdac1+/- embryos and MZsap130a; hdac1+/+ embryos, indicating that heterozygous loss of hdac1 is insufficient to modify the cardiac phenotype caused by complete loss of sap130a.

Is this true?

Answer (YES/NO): NO